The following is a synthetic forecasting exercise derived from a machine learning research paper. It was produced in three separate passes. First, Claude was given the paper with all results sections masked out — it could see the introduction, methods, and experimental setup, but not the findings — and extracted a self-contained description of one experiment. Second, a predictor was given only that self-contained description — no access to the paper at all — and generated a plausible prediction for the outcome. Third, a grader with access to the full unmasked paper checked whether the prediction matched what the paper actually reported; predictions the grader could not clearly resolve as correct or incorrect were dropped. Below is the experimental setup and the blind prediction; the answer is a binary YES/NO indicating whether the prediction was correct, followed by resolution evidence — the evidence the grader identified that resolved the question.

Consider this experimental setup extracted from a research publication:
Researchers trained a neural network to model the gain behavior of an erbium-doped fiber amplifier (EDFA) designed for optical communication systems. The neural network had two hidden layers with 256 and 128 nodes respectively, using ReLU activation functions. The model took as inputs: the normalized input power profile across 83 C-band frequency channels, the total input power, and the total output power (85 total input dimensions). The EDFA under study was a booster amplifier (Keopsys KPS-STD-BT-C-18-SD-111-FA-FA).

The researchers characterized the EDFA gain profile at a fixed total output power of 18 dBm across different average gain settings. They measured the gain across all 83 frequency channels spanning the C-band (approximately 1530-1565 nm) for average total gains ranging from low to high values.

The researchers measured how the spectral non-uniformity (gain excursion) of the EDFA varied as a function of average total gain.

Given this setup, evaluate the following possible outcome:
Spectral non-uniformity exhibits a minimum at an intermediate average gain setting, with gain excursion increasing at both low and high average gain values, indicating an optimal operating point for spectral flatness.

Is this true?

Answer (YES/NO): NO